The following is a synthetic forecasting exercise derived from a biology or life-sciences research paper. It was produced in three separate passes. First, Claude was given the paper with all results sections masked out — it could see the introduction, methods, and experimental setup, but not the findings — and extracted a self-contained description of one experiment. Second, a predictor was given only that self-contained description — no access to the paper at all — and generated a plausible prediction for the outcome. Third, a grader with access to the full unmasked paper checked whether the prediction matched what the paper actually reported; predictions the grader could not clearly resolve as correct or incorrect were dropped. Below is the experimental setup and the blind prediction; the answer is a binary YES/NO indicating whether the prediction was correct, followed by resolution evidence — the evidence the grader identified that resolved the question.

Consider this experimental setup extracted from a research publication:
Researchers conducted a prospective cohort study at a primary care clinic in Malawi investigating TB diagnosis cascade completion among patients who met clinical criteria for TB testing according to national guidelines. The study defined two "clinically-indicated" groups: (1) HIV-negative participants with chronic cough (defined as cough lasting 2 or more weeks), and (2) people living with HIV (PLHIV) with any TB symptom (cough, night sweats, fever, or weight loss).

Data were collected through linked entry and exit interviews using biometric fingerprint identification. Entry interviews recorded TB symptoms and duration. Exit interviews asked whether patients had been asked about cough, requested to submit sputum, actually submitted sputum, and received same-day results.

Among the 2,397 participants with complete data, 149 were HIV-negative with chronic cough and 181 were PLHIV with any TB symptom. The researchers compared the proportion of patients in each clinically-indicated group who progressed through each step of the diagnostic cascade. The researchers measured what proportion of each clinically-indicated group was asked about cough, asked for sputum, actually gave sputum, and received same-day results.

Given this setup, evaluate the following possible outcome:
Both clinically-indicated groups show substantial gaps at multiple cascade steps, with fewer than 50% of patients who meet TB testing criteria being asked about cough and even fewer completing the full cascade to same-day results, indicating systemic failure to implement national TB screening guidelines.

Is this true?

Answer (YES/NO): NO